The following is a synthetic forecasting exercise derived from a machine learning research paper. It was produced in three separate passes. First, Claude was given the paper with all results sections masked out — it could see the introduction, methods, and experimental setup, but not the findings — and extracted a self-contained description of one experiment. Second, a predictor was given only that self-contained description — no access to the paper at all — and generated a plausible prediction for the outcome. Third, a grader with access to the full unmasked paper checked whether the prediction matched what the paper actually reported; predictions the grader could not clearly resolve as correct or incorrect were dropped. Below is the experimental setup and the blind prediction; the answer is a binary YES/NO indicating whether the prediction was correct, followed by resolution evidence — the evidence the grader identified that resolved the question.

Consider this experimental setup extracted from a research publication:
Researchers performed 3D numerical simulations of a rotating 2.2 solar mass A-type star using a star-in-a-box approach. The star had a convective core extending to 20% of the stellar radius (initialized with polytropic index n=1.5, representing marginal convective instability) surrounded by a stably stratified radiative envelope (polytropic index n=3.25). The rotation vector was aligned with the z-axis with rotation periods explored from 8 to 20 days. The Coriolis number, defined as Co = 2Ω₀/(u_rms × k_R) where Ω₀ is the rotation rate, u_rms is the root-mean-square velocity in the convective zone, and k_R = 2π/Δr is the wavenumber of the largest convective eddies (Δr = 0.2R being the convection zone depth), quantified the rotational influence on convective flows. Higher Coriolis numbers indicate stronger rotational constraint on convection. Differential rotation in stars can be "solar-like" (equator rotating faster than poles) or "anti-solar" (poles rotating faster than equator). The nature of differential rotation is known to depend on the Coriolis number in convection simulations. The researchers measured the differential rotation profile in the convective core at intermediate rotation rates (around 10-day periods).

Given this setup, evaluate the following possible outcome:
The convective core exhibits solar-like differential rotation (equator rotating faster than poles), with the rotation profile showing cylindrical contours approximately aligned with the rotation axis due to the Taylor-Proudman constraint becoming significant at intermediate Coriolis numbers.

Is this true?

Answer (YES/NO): YES